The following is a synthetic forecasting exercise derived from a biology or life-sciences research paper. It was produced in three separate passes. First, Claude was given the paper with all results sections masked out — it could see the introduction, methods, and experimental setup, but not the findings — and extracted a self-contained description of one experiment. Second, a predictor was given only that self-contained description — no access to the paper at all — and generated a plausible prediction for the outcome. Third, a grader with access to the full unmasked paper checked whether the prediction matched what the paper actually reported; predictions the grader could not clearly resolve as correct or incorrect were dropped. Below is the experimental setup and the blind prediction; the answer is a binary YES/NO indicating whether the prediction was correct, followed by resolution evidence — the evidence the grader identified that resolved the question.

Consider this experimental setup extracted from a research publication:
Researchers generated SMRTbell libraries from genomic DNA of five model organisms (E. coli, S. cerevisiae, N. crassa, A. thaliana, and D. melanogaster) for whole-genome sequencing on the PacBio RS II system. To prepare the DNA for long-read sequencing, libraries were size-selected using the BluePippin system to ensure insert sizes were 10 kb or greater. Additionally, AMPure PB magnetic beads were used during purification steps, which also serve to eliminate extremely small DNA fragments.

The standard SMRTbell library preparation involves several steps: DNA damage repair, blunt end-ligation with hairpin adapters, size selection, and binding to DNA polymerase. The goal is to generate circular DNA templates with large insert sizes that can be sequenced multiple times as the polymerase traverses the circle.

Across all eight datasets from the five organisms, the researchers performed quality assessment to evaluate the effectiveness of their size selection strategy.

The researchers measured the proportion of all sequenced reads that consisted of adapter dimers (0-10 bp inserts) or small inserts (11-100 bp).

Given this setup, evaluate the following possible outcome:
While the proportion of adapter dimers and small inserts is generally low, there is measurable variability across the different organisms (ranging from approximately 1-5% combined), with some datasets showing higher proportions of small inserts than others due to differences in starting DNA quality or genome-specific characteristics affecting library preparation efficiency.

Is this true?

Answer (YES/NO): NO